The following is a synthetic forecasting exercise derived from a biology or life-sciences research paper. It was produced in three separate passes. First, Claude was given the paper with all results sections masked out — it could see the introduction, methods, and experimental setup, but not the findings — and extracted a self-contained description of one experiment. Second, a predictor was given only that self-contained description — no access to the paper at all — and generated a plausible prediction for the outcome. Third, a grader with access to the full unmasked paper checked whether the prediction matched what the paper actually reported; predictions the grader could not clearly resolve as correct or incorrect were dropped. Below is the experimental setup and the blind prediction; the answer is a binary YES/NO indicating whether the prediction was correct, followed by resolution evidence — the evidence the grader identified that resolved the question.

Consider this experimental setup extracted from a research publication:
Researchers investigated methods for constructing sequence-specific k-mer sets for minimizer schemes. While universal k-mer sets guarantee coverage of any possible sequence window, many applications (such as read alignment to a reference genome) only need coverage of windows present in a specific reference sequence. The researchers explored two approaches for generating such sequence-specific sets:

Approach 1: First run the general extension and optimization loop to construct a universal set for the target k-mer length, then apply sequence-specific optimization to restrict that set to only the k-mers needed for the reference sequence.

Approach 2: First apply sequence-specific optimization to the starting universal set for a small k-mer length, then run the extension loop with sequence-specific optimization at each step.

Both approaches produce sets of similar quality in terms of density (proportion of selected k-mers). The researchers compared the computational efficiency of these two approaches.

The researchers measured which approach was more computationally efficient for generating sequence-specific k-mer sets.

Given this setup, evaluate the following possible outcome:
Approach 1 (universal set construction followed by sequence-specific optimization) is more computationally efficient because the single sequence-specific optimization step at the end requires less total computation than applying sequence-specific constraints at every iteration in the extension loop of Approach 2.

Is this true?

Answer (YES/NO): NO